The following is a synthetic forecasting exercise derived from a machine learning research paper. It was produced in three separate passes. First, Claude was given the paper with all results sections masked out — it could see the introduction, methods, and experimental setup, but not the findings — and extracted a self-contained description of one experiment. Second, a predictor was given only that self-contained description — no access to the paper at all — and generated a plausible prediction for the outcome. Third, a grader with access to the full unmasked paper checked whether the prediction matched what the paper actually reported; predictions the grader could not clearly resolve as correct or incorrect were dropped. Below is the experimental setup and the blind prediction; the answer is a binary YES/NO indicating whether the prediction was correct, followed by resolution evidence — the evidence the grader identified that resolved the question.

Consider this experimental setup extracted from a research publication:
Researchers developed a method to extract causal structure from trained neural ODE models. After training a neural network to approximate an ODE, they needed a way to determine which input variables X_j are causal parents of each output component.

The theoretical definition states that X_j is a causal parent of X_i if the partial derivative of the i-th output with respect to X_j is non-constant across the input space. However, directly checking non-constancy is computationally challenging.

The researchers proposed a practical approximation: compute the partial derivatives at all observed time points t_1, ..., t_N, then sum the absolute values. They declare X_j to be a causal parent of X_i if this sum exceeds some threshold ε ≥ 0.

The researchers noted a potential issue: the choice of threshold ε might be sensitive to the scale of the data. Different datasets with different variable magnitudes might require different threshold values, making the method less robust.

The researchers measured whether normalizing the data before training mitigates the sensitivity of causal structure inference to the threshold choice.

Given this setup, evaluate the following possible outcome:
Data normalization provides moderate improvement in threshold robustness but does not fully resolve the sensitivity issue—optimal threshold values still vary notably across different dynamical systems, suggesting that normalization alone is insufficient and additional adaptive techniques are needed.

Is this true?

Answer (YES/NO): NO